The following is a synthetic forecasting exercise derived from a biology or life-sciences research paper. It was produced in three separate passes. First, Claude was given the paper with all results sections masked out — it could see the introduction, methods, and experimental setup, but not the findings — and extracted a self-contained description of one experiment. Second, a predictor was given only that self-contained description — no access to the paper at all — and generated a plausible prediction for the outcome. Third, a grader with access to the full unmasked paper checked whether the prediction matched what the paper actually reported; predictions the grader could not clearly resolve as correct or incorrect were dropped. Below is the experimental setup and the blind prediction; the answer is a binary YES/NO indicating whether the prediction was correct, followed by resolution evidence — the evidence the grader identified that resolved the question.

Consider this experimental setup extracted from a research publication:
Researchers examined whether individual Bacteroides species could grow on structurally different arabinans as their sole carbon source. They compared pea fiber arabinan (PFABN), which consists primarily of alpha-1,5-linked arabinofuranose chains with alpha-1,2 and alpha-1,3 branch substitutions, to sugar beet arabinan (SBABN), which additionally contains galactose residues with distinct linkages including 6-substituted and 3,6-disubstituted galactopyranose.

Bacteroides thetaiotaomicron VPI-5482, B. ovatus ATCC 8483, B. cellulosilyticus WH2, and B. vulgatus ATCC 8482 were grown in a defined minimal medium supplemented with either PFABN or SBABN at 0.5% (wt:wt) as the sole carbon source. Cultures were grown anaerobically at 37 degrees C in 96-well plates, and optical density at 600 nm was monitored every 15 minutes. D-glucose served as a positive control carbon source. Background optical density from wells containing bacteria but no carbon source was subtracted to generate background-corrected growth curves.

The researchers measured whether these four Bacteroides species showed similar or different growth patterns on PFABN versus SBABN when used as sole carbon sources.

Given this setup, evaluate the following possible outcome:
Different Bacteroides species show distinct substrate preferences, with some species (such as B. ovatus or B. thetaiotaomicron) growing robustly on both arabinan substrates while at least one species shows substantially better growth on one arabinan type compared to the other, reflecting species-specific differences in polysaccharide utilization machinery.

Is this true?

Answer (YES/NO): NO